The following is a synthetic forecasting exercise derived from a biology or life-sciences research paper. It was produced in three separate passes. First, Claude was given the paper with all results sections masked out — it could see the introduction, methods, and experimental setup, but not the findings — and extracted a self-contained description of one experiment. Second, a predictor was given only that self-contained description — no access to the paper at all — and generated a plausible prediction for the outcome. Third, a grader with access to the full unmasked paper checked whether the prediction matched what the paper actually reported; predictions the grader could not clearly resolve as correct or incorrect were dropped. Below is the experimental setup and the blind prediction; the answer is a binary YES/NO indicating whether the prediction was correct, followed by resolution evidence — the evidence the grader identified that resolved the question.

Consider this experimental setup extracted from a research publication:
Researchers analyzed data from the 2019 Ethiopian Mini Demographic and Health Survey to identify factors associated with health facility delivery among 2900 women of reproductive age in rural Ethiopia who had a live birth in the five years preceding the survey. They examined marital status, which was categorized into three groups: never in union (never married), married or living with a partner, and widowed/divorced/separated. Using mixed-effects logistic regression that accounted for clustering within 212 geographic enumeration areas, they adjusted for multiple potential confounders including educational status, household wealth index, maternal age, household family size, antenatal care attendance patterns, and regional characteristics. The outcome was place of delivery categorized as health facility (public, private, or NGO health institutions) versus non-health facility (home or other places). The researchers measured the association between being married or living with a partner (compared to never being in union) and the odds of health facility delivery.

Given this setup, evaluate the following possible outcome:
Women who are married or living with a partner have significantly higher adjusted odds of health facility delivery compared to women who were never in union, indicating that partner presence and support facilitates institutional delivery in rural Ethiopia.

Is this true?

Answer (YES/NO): NO